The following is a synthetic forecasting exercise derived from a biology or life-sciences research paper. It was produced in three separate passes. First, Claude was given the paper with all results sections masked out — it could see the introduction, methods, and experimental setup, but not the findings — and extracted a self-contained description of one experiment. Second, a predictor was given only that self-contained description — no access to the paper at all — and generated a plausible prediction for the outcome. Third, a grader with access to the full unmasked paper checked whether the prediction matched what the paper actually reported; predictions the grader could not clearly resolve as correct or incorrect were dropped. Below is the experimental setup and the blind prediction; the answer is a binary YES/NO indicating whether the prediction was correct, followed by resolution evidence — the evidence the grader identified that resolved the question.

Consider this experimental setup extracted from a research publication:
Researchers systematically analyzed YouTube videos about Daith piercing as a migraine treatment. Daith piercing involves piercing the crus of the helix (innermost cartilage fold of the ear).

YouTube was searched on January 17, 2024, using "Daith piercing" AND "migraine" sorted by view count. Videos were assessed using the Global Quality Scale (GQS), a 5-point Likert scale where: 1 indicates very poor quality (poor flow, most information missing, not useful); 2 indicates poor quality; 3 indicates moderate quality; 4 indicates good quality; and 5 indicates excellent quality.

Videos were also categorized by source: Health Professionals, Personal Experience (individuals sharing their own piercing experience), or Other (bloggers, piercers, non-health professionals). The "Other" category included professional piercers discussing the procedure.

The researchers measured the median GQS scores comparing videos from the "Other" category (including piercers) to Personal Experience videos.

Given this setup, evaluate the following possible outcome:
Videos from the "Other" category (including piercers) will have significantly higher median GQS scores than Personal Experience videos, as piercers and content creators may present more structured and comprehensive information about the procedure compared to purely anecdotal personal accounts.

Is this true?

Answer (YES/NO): NO